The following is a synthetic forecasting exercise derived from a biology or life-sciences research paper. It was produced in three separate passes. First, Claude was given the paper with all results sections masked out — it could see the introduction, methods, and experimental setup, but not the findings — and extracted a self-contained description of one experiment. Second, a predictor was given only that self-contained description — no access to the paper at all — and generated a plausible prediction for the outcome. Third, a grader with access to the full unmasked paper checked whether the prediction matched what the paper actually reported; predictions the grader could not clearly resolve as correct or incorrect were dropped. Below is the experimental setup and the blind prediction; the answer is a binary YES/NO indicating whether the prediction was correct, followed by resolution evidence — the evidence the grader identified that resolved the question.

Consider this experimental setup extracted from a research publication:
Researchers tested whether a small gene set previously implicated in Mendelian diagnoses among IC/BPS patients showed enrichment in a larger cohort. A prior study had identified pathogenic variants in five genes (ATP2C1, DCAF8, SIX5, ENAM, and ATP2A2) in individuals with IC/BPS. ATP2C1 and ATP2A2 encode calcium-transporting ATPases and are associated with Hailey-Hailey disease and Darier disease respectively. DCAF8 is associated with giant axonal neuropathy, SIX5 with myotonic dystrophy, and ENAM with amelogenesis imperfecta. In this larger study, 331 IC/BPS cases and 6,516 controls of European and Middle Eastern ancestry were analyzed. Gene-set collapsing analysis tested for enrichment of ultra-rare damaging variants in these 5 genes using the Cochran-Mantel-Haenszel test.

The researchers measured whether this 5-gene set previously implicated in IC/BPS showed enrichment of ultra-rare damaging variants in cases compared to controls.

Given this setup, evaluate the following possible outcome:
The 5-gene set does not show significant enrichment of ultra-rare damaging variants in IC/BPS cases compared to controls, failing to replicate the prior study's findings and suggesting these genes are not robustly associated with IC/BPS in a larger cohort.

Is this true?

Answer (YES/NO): NO